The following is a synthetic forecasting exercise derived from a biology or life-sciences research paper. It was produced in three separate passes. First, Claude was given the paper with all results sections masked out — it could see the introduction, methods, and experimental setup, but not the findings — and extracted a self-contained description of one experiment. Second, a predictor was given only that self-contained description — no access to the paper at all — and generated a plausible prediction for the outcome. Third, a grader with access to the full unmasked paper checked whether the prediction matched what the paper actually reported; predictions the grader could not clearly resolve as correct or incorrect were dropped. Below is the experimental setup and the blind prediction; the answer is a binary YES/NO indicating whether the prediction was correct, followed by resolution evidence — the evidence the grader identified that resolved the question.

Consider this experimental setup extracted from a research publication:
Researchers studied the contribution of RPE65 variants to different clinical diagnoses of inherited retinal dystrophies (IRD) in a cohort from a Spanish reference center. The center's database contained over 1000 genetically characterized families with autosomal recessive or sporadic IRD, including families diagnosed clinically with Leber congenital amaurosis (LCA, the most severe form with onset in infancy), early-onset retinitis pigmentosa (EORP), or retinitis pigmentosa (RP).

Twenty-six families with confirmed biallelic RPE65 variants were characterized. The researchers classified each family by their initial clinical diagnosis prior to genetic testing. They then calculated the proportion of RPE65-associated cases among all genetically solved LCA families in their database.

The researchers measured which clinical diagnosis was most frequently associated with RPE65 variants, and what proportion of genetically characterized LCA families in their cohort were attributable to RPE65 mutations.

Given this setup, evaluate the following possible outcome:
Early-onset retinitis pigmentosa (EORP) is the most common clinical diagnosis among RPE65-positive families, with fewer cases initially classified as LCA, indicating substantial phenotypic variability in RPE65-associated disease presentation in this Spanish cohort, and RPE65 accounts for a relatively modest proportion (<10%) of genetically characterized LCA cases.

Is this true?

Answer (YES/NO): NO